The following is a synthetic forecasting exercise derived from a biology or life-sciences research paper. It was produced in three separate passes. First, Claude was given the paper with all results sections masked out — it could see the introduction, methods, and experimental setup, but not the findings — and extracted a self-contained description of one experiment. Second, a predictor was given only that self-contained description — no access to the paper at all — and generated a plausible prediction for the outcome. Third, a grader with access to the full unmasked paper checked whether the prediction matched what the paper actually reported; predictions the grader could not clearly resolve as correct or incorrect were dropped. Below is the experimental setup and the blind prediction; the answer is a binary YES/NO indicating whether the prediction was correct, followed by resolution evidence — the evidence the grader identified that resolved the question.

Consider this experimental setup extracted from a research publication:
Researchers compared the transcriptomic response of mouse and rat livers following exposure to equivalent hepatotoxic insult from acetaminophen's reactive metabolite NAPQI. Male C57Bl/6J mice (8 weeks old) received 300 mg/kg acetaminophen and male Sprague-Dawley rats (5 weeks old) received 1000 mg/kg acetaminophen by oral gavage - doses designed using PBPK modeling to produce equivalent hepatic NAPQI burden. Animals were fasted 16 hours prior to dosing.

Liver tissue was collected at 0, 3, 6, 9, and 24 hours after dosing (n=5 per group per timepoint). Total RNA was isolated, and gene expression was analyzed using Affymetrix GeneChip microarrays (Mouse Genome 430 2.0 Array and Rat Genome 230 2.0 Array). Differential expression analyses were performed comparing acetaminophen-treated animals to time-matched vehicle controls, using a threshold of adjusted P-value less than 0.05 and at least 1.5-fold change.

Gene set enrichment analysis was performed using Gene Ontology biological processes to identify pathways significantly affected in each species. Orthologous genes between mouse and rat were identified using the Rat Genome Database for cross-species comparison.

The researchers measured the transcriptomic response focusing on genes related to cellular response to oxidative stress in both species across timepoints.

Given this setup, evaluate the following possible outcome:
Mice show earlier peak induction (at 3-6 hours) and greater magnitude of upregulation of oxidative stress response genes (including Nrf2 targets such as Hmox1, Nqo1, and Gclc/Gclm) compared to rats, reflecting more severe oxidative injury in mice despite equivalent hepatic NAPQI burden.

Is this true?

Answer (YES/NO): NO